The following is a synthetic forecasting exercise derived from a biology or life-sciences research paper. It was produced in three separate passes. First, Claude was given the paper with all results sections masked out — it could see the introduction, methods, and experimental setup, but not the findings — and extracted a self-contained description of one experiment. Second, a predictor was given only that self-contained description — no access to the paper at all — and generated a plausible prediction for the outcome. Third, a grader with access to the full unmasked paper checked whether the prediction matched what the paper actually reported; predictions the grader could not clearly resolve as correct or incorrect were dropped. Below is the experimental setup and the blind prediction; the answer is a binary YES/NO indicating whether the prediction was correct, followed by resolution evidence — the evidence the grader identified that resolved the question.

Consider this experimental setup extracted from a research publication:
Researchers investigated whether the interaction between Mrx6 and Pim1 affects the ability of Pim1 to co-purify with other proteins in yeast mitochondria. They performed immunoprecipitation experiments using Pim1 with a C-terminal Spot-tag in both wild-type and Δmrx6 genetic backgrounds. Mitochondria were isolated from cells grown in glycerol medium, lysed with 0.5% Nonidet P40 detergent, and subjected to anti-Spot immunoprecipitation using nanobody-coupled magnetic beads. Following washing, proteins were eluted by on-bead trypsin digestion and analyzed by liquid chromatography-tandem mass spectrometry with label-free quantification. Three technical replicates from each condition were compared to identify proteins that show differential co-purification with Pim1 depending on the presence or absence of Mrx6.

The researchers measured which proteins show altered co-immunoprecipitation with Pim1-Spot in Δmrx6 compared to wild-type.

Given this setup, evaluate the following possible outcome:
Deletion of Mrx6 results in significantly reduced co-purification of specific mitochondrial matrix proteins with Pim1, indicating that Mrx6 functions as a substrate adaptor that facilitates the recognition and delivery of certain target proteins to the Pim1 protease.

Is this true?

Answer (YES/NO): NO